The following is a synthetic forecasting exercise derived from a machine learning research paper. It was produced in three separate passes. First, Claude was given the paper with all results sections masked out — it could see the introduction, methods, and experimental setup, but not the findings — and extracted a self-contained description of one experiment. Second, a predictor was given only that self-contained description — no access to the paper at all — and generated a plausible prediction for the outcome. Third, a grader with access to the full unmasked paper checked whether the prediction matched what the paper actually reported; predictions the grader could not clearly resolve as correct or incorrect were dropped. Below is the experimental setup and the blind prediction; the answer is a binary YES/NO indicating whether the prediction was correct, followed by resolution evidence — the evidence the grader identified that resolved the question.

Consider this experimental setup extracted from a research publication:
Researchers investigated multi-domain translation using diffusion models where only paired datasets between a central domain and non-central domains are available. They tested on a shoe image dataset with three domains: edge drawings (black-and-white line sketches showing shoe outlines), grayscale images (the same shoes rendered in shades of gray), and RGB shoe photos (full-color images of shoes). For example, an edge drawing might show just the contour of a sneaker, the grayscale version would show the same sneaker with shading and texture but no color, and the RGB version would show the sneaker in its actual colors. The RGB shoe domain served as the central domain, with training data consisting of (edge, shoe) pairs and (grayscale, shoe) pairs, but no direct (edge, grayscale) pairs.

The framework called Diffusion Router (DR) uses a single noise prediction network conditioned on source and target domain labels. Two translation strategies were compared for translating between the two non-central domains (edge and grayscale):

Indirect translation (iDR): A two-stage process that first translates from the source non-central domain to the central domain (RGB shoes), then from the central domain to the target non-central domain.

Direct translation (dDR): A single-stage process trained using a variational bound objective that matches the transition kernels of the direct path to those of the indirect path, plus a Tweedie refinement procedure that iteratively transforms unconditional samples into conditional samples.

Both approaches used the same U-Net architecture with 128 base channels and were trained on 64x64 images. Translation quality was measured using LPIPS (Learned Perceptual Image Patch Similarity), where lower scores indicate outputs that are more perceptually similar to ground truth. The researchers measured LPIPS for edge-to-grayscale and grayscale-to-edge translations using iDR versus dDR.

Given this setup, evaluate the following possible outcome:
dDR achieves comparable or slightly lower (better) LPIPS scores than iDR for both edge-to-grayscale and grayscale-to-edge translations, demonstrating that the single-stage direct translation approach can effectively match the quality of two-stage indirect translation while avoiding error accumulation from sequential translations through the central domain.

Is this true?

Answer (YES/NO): NO